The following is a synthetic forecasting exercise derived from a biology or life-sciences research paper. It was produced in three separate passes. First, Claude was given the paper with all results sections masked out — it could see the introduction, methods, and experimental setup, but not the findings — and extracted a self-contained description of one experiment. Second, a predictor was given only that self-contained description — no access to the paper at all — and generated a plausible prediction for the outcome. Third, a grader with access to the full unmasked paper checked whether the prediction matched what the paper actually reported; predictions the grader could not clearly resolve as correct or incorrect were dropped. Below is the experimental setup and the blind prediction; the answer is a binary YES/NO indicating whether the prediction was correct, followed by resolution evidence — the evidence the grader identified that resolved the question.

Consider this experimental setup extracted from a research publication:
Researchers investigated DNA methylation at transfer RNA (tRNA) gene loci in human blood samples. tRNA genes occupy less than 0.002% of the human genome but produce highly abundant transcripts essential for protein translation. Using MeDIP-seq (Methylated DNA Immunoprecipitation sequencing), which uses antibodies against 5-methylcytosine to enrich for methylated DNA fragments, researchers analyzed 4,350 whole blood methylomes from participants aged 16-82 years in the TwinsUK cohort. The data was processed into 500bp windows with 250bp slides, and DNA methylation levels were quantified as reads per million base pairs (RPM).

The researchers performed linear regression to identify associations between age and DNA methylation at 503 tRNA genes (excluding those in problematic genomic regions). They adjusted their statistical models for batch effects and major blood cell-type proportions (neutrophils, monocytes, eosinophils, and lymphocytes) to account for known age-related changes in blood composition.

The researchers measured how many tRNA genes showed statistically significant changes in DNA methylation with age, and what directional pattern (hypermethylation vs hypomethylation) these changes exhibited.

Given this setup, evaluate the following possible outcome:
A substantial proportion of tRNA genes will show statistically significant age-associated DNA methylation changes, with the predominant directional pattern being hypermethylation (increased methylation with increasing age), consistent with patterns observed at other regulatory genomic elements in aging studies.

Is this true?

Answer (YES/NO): NO